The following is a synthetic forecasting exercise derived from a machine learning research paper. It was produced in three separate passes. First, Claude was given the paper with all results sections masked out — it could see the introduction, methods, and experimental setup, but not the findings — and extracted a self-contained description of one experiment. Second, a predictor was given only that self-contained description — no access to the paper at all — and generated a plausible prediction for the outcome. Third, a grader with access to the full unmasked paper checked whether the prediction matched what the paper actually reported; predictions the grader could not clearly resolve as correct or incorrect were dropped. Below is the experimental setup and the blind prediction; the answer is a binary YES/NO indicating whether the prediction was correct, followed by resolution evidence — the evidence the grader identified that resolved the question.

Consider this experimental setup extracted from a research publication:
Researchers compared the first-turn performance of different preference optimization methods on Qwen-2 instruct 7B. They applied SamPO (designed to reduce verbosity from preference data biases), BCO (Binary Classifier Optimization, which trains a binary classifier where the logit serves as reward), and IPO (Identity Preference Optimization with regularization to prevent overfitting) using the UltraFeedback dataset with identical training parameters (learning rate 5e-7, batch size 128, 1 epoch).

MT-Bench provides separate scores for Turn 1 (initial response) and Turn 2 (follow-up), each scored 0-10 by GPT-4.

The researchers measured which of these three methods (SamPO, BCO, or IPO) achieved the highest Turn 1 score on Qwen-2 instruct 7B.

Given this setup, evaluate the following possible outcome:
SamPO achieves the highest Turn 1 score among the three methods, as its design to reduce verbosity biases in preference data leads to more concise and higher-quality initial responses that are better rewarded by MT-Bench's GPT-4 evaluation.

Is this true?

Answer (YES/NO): YES